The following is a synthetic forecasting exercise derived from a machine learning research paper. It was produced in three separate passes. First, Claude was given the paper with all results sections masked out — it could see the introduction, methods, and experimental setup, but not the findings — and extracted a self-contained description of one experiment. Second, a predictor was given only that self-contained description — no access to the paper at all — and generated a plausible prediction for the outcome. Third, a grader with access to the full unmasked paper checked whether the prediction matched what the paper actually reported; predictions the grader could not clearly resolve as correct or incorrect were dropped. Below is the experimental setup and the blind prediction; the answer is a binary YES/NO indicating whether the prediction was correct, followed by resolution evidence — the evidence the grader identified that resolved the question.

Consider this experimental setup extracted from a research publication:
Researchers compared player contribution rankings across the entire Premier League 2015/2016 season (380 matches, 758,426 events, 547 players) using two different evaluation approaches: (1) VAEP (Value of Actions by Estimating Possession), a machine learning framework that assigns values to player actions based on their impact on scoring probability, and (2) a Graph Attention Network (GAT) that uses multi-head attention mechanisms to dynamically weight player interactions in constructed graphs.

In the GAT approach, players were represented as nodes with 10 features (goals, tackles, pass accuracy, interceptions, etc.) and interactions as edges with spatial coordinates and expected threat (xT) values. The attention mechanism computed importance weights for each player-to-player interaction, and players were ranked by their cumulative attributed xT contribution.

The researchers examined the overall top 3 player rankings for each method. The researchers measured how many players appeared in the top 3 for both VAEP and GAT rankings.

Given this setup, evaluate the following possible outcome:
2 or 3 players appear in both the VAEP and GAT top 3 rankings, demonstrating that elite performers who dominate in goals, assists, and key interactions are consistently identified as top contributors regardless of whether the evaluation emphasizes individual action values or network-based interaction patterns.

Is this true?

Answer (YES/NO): NO